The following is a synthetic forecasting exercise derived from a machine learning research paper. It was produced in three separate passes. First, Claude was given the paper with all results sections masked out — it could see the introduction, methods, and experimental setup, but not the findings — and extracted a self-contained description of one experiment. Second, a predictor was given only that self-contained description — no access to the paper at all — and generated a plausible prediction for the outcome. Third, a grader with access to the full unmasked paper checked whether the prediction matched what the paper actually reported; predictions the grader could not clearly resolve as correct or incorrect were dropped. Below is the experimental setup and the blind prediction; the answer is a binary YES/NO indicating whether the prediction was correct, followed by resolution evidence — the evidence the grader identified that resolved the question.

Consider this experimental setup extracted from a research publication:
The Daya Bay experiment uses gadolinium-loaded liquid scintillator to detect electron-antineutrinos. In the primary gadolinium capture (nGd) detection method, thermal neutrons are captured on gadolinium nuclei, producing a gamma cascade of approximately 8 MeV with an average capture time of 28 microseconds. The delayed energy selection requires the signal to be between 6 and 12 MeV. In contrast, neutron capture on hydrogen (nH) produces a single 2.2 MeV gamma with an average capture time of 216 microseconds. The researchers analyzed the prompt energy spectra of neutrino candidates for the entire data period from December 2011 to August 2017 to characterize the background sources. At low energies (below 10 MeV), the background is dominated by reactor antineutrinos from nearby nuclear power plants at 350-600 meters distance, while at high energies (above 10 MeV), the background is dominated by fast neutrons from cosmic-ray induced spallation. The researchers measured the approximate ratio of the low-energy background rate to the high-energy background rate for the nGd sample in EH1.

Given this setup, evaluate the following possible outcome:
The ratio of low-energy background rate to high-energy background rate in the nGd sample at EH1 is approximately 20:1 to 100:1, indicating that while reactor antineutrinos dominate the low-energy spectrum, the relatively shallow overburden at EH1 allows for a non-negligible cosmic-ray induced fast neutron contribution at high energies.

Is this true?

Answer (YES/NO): NO